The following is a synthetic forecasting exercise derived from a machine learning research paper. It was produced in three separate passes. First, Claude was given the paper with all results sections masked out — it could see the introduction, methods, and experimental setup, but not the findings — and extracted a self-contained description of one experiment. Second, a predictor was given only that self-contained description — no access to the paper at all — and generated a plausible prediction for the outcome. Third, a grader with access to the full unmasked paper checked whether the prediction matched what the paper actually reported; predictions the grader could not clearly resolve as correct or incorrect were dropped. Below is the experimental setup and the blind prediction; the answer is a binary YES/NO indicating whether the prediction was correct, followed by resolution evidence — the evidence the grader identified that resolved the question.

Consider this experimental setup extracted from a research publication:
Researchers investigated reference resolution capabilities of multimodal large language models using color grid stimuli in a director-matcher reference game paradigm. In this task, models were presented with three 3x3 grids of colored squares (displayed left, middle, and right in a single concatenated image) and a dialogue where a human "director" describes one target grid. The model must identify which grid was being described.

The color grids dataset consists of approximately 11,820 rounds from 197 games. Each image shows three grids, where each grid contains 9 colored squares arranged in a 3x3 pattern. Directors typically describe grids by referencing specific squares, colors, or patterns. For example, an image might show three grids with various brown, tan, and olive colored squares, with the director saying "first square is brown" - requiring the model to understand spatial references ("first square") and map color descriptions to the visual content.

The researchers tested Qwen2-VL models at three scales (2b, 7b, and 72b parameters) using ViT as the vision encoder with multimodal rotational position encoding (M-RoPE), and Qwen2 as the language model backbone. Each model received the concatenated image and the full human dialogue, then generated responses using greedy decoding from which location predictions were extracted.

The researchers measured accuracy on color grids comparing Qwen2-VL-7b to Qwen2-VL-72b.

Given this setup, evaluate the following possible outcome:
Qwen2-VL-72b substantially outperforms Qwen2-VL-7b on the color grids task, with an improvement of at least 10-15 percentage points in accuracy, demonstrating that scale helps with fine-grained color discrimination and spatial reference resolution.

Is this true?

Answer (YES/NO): YES